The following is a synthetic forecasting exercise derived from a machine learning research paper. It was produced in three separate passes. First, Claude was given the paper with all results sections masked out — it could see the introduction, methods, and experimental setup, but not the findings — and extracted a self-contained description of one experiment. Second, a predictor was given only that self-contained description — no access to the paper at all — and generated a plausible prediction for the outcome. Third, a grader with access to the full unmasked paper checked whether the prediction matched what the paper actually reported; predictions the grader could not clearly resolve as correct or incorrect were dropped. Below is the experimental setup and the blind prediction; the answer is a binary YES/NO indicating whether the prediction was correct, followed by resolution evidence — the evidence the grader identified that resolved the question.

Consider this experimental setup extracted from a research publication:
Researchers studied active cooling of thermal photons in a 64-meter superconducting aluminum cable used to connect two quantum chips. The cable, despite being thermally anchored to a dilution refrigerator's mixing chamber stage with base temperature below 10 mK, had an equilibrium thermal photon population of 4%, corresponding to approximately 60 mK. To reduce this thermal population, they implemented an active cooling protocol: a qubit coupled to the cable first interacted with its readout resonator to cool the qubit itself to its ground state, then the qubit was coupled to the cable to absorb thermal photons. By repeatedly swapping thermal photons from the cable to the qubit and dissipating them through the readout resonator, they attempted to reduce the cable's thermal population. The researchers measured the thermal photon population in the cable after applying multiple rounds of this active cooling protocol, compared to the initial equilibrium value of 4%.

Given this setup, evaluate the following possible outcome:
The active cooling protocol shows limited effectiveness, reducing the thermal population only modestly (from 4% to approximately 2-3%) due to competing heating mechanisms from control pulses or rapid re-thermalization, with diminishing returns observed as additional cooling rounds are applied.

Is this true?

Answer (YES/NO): NO